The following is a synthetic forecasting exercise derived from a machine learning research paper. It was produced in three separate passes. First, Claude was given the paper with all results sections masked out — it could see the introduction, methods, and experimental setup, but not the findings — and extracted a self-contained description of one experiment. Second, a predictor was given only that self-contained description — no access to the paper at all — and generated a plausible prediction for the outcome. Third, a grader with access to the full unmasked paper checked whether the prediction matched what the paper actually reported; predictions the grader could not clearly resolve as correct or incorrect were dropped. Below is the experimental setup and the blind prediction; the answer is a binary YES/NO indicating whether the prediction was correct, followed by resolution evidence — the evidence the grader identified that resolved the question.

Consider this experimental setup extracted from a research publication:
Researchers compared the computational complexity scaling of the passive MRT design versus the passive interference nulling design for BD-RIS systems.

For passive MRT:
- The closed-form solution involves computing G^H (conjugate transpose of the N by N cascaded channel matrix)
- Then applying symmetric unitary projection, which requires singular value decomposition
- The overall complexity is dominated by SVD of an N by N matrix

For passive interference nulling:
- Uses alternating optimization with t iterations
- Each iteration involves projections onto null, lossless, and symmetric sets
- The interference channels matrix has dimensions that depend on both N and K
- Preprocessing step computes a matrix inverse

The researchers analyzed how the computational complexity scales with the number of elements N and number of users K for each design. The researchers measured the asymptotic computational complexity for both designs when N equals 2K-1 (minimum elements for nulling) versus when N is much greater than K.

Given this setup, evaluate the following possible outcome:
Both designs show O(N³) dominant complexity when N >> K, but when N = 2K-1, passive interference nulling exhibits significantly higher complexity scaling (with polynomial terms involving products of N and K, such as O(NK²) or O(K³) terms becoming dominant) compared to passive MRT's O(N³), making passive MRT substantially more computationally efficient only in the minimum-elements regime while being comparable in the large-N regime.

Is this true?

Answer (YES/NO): NO